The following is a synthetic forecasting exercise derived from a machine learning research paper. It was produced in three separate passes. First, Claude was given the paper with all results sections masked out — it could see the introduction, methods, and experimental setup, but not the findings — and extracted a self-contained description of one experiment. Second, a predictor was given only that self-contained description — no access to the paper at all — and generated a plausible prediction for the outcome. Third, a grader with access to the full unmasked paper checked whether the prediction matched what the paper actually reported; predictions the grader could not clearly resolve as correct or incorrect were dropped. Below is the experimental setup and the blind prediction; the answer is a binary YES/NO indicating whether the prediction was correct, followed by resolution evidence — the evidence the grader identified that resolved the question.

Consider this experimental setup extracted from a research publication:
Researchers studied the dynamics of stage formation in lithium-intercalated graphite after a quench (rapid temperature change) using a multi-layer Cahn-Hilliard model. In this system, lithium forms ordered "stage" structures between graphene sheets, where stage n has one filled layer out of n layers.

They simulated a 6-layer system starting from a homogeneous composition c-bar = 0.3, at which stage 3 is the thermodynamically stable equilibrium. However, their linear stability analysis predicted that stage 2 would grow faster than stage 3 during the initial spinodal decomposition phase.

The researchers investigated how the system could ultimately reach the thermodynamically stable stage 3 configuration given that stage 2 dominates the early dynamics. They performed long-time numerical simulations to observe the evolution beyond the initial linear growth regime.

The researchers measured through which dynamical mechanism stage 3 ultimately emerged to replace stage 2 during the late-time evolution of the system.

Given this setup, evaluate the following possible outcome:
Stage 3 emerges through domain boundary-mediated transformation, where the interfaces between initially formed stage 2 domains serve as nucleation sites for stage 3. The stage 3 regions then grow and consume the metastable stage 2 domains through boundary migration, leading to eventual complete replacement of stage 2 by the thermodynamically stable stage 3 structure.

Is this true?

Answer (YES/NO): NO